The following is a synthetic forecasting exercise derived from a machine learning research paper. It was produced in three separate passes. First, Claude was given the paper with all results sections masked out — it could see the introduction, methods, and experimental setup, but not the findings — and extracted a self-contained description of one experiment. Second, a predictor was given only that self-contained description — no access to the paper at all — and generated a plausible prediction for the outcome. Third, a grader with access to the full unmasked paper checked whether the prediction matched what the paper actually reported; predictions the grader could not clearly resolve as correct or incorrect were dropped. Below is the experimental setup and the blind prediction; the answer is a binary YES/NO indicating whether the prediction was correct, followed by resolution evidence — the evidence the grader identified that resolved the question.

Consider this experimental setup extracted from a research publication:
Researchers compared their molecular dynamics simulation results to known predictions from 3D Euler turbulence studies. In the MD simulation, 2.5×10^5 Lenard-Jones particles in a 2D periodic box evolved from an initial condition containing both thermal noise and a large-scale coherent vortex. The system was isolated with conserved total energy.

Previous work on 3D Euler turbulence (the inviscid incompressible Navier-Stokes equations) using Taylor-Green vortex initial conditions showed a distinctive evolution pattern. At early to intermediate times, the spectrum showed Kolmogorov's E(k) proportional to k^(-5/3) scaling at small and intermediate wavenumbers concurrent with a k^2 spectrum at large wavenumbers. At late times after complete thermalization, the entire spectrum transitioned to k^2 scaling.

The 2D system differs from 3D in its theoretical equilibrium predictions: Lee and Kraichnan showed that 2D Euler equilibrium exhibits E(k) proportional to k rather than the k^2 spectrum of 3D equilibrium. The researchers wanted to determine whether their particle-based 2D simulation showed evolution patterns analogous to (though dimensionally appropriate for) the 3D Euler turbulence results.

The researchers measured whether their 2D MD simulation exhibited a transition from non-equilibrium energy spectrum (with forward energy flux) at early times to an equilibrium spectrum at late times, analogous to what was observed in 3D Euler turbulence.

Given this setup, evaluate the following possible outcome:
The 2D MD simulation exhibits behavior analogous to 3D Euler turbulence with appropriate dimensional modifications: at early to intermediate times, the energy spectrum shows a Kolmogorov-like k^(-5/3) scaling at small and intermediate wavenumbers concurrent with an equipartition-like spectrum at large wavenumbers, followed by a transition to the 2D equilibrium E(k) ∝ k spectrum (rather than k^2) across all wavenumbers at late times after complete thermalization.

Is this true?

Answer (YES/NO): NO